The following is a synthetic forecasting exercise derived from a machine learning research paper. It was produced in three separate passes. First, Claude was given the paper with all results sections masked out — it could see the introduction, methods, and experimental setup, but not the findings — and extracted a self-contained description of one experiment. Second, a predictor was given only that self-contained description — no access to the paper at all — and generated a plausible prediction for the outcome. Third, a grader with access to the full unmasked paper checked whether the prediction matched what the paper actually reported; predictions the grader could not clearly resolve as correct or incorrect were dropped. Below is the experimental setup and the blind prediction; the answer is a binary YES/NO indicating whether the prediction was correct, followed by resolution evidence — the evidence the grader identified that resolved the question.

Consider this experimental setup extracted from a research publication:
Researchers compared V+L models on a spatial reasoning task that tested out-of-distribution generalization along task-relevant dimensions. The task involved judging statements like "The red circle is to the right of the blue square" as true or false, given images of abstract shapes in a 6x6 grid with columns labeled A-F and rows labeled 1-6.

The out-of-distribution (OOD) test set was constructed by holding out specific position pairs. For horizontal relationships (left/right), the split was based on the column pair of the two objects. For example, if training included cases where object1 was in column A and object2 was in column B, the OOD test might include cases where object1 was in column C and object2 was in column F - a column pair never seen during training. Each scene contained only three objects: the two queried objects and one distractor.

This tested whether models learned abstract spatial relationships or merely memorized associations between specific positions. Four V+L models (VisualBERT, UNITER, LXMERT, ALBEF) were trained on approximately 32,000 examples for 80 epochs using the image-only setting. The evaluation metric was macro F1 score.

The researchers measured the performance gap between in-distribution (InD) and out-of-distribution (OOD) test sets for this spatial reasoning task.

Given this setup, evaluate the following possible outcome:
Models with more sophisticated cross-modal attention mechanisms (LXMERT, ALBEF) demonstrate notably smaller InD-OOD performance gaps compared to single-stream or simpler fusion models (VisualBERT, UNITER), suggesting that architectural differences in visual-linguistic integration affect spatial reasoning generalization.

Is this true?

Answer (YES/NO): NO